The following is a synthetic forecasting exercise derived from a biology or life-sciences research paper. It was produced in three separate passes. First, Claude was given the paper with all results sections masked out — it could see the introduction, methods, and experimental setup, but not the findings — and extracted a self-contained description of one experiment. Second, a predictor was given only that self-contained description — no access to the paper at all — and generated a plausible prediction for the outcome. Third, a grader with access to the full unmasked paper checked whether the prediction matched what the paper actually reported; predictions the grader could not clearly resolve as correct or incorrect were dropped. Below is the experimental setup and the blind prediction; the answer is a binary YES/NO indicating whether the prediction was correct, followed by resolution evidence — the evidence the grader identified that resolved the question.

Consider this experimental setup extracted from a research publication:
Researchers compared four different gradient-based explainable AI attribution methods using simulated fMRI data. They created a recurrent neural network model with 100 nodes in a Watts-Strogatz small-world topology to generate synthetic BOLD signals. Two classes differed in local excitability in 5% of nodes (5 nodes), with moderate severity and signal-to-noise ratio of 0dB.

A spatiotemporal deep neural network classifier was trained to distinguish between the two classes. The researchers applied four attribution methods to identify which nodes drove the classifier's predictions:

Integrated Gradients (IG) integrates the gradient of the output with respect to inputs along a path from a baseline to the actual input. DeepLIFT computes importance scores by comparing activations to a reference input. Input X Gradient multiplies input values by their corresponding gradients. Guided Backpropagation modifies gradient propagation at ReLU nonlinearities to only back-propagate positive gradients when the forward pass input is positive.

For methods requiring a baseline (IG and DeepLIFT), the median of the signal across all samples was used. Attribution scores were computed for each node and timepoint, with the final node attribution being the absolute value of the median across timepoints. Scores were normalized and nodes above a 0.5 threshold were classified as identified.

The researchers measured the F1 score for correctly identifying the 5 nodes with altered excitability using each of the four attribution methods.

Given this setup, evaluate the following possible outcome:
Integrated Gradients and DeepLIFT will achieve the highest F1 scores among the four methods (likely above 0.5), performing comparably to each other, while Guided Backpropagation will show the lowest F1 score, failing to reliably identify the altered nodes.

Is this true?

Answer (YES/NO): NO